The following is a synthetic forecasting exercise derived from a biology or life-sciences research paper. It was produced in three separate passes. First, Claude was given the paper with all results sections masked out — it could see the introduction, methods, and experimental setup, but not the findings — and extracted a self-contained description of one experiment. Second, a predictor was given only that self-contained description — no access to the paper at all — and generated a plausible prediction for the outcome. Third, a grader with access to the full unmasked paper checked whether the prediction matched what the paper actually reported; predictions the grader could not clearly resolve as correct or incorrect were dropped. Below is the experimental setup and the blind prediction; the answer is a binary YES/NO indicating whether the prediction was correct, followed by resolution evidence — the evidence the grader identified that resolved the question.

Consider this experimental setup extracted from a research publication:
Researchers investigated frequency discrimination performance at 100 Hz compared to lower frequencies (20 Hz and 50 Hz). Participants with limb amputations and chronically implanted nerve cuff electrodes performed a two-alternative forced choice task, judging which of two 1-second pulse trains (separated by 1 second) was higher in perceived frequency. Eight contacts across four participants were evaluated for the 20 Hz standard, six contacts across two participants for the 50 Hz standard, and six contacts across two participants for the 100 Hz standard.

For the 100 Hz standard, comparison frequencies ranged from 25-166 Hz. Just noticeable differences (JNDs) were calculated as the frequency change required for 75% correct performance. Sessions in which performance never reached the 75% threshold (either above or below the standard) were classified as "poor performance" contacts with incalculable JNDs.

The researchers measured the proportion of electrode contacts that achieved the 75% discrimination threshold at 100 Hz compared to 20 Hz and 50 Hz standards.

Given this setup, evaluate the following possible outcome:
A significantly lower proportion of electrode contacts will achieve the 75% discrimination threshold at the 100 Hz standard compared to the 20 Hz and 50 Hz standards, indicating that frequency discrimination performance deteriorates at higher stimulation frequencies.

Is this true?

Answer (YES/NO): YES